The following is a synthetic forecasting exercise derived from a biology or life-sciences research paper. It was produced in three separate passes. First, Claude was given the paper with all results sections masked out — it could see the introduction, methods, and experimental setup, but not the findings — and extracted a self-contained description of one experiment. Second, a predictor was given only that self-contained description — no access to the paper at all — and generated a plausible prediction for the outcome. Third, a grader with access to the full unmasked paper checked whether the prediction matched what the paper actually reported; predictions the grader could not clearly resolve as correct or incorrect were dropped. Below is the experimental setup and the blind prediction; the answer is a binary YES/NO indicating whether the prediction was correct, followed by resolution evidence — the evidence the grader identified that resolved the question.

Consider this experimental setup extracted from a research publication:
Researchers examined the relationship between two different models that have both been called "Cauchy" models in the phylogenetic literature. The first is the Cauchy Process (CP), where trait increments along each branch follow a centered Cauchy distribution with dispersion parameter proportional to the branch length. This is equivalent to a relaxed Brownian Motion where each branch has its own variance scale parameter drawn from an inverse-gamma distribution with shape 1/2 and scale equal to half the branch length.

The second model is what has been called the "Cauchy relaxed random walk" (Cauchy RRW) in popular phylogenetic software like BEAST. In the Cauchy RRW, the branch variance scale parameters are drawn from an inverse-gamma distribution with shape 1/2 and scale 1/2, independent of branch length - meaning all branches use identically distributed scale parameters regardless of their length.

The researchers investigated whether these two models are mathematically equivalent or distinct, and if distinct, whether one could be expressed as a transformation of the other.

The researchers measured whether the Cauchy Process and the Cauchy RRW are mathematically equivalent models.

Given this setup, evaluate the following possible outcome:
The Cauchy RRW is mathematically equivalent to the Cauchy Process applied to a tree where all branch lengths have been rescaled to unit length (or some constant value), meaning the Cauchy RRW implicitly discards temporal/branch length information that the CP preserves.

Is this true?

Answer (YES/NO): NO